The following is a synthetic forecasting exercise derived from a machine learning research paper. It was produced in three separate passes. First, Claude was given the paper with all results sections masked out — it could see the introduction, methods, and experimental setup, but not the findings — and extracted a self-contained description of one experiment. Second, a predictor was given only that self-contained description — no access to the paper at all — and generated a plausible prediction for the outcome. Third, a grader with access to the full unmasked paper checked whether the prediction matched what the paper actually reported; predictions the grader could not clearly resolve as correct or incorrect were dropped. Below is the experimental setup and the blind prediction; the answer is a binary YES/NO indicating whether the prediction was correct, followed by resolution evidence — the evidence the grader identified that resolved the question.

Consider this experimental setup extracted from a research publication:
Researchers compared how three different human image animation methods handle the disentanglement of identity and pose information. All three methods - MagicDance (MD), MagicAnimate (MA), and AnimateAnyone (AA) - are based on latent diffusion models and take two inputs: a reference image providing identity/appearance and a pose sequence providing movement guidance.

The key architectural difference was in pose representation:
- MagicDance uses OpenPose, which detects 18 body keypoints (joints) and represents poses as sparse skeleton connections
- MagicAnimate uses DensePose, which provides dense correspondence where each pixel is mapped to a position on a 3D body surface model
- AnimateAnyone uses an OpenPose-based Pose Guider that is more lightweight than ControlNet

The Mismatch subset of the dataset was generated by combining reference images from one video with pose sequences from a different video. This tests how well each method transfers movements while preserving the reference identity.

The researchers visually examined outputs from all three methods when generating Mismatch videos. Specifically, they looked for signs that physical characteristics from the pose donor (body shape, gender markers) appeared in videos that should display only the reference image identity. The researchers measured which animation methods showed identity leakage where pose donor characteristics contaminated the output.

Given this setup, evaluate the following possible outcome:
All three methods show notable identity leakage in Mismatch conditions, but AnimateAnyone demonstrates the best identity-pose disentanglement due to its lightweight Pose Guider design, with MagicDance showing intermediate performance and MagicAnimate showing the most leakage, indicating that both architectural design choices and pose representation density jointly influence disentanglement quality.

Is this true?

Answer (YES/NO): NO